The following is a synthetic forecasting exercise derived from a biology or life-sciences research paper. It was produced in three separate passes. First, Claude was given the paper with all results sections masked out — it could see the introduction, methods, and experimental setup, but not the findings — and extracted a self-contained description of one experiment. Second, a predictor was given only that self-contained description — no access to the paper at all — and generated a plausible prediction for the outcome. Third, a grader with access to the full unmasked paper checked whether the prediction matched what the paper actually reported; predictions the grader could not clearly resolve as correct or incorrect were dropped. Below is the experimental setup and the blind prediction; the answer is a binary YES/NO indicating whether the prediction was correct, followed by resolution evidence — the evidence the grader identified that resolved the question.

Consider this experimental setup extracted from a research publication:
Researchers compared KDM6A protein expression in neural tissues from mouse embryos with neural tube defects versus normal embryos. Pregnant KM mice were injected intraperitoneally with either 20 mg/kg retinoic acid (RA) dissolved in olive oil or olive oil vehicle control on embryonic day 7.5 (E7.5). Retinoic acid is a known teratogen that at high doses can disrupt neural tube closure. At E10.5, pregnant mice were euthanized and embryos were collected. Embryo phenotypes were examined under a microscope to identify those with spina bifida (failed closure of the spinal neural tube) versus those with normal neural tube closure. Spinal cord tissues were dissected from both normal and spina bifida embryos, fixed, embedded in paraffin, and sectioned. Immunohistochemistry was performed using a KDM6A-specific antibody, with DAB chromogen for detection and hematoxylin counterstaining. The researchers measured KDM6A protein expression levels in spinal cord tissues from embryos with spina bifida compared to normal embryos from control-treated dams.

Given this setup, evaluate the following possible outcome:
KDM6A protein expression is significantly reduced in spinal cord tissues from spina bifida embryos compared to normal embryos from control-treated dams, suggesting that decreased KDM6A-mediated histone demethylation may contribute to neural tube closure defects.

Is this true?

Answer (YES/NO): YES